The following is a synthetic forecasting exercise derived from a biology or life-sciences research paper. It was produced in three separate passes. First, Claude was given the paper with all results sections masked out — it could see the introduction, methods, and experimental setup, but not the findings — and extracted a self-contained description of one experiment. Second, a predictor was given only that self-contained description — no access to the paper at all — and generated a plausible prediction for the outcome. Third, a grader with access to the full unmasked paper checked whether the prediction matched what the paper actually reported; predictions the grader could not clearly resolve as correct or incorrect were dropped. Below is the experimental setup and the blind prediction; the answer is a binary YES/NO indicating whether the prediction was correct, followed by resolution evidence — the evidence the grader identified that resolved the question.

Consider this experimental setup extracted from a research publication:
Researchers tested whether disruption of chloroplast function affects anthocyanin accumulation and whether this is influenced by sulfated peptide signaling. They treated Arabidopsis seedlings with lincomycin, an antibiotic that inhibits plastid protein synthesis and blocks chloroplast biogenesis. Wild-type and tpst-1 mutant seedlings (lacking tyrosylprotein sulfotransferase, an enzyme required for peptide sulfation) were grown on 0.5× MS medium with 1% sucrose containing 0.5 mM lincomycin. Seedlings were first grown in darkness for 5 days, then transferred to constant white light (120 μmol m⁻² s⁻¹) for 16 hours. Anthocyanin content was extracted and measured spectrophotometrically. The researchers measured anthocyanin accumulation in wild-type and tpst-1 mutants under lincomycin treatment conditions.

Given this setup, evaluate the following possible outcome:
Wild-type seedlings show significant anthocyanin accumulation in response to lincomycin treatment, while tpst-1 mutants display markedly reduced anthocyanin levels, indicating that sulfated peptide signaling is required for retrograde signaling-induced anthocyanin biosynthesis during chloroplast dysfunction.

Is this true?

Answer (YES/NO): NO